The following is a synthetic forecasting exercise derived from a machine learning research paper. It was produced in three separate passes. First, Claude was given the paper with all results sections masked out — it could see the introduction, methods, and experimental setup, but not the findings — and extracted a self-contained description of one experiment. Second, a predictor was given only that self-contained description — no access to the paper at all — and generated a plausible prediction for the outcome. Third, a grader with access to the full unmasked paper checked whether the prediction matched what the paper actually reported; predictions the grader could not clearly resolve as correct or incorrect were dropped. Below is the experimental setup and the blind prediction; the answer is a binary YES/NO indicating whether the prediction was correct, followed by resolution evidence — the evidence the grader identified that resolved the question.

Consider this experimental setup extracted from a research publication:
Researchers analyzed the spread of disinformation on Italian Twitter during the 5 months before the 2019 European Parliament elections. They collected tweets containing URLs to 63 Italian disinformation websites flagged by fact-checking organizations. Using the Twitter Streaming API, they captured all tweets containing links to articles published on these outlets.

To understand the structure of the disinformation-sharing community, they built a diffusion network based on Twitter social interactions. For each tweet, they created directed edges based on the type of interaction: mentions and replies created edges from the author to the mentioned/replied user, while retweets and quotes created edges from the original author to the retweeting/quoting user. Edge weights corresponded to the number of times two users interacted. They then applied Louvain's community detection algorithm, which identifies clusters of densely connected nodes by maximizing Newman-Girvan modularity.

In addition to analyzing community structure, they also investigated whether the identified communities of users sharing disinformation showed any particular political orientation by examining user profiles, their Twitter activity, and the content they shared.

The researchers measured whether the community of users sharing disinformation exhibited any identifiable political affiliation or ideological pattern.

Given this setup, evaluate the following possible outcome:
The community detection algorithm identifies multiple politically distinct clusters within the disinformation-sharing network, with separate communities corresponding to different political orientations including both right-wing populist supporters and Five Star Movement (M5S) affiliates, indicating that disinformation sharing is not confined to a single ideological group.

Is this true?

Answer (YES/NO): NO